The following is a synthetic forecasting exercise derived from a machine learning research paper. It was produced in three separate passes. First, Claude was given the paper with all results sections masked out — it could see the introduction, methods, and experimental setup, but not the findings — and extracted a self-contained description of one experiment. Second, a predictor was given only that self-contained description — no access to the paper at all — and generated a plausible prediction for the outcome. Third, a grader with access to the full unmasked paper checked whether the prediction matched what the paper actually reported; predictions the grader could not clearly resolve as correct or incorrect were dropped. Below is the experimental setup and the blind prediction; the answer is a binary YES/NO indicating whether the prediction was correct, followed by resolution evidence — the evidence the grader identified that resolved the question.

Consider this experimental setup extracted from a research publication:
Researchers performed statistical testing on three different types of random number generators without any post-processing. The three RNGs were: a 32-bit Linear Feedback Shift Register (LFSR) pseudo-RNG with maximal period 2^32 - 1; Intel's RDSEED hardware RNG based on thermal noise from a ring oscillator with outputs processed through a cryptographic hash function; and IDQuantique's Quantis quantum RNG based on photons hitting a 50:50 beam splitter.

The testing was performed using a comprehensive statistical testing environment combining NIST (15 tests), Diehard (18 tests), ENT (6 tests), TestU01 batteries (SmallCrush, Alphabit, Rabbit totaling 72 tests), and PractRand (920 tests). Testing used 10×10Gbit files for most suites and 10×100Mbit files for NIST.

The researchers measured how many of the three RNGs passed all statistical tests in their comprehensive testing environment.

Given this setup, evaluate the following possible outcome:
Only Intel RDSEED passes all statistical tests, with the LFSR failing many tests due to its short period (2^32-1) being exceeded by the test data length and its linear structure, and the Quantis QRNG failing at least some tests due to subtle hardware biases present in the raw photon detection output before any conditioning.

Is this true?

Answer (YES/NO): NO